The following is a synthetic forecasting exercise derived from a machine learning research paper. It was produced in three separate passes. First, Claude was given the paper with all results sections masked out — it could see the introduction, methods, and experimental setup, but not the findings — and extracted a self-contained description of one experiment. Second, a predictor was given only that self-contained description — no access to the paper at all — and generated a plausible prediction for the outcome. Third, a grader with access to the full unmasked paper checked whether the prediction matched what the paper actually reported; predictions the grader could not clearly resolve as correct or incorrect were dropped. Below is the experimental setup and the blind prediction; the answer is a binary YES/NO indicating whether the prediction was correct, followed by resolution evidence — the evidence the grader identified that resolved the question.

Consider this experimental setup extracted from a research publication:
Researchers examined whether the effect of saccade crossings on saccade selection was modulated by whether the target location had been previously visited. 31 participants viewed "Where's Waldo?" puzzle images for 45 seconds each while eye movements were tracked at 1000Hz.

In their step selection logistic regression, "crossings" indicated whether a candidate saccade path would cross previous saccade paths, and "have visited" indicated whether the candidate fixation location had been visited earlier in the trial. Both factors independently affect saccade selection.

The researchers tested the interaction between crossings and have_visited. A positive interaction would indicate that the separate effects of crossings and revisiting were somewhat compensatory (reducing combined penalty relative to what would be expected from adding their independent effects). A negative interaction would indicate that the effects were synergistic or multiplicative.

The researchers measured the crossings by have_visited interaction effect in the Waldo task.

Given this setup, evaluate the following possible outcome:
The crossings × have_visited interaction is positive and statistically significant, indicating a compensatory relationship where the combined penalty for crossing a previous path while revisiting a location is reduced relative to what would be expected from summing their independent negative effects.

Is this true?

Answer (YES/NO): YES